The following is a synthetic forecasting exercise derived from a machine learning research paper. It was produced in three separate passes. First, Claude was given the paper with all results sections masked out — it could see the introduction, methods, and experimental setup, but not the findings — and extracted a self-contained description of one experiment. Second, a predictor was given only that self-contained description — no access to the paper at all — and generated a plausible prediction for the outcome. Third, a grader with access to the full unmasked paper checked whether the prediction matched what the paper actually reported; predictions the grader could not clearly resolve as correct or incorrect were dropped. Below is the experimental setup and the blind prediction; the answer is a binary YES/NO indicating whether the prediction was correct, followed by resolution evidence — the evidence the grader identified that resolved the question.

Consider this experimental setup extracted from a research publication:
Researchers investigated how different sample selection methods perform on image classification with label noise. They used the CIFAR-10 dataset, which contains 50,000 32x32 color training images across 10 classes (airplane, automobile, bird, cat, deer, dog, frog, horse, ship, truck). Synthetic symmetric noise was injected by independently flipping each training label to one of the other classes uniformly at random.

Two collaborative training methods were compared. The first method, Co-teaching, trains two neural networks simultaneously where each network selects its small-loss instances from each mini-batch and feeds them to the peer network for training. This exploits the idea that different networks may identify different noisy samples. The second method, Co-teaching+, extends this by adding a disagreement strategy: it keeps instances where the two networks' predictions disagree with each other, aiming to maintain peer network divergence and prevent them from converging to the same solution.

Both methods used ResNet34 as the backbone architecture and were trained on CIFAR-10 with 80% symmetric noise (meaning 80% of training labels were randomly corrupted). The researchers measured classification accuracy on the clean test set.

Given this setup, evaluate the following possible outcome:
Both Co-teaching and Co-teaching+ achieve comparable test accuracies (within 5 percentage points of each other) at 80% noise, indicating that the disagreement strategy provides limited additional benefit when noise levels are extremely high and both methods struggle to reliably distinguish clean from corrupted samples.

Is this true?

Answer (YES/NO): YES